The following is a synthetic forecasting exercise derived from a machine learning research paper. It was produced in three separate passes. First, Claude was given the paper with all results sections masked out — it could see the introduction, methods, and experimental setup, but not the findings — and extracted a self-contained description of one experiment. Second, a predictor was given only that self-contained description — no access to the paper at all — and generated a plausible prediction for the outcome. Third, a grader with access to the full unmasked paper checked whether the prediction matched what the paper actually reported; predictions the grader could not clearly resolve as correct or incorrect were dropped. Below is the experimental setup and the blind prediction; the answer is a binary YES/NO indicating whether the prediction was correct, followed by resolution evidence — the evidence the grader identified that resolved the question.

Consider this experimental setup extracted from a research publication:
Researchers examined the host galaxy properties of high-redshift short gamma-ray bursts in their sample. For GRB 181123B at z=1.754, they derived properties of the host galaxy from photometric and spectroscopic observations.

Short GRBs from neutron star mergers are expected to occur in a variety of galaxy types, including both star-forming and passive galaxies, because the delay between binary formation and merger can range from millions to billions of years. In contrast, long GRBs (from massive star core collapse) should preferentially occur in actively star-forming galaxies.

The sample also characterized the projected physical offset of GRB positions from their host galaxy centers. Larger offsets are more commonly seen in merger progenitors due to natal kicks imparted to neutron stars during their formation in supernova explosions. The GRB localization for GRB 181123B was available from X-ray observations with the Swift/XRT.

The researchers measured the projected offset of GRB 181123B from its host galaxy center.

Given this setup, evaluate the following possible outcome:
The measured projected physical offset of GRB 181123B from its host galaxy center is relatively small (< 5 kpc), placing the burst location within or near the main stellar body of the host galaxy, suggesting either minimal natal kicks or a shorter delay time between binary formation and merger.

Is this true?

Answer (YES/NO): NO